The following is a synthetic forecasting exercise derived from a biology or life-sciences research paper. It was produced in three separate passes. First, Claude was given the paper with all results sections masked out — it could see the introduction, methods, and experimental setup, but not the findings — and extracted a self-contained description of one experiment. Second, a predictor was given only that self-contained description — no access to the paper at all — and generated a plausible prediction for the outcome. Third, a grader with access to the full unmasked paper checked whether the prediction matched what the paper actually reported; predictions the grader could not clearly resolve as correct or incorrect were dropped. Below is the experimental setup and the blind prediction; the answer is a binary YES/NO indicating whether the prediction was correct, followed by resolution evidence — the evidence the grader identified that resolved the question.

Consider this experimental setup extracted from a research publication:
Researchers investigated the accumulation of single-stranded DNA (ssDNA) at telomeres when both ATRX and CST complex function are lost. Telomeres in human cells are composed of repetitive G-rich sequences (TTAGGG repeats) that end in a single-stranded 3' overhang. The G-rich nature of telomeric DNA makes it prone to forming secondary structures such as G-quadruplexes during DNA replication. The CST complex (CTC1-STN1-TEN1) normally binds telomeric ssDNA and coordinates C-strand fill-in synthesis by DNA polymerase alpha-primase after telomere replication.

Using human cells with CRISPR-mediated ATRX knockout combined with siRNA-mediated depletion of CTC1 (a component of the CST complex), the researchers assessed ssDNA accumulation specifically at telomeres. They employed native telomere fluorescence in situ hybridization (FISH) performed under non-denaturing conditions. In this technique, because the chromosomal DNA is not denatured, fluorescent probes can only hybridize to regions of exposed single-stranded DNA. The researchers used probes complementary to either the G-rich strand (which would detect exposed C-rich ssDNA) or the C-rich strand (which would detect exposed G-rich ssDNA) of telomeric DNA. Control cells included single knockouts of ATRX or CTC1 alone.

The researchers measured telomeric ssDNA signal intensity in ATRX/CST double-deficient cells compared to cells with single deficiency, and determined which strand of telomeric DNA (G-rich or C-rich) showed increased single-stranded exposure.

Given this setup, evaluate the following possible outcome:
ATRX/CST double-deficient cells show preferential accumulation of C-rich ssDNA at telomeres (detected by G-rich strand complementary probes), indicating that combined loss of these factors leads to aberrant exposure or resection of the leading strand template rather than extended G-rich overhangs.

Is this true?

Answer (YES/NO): NO